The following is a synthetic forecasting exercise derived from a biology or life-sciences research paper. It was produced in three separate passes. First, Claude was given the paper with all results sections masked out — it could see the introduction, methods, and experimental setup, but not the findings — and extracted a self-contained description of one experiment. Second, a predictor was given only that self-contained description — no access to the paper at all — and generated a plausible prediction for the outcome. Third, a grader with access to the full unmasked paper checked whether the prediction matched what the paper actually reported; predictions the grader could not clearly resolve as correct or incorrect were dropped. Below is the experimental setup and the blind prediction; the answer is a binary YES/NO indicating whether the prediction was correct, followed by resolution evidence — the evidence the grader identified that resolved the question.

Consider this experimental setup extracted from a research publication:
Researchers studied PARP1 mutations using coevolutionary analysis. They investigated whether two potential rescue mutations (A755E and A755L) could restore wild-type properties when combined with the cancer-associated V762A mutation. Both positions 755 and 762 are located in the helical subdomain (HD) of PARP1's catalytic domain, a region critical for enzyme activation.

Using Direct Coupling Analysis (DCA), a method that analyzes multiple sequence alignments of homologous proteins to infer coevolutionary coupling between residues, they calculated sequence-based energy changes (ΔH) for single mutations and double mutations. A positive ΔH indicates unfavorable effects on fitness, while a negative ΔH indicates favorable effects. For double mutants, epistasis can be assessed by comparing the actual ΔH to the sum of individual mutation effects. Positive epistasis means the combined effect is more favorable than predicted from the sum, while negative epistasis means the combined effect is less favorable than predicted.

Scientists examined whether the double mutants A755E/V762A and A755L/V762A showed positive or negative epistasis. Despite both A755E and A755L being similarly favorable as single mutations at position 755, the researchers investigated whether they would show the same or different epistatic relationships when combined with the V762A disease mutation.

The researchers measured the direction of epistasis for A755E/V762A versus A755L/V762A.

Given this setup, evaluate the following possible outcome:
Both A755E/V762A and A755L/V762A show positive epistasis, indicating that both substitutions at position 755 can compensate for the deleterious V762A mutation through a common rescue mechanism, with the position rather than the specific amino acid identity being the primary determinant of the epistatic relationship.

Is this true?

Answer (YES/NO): NO